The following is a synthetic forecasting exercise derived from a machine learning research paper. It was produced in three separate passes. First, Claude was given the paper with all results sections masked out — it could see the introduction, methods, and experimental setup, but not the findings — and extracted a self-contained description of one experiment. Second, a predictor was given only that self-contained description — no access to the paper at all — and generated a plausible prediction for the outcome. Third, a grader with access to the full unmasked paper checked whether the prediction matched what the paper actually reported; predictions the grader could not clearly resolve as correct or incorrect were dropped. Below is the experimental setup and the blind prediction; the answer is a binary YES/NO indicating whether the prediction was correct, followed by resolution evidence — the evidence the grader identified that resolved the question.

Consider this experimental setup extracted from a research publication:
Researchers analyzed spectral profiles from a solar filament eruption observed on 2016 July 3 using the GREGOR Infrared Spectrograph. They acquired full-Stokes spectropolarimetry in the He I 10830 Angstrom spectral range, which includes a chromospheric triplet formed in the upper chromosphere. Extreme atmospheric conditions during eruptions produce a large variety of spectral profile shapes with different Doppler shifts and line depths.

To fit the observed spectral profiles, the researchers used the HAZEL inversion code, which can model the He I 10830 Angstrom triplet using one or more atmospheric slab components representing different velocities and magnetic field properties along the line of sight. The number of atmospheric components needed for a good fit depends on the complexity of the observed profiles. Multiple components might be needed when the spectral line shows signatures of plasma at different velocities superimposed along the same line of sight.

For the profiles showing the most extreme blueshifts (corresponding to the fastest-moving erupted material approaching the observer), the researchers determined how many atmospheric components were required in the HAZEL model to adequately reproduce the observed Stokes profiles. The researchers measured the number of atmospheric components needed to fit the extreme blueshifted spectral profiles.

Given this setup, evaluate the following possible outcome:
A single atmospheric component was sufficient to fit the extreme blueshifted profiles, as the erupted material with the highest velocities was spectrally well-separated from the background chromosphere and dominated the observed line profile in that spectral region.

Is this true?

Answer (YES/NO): NO